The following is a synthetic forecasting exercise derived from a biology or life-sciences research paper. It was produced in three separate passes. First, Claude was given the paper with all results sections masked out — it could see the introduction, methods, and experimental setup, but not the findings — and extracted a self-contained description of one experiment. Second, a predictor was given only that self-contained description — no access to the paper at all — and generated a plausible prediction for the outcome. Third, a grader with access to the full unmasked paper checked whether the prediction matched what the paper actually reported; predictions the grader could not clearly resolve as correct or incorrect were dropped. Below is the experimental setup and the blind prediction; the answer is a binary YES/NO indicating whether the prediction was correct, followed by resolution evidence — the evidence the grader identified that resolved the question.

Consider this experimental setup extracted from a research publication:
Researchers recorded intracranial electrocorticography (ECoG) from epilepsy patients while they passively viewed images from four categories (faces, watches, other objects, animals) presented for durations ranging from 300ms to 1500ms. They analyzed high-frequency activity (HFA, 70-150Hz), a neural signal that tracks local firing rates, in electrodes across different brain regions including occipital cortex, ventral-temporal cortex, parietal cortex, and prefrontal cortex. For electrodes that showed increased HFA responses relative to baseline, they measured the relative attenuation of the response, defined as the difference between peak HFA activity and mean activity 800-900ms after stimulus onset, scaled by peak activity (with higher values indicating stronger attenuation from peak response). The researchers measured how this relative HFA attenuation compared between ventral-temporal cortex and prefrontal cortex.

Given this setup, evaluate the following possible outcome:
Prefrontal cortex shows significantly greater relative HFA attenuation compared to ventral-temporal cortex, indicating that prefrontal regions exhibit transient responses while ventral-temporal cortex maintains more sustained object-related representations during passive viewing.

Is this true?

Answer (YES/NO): NO